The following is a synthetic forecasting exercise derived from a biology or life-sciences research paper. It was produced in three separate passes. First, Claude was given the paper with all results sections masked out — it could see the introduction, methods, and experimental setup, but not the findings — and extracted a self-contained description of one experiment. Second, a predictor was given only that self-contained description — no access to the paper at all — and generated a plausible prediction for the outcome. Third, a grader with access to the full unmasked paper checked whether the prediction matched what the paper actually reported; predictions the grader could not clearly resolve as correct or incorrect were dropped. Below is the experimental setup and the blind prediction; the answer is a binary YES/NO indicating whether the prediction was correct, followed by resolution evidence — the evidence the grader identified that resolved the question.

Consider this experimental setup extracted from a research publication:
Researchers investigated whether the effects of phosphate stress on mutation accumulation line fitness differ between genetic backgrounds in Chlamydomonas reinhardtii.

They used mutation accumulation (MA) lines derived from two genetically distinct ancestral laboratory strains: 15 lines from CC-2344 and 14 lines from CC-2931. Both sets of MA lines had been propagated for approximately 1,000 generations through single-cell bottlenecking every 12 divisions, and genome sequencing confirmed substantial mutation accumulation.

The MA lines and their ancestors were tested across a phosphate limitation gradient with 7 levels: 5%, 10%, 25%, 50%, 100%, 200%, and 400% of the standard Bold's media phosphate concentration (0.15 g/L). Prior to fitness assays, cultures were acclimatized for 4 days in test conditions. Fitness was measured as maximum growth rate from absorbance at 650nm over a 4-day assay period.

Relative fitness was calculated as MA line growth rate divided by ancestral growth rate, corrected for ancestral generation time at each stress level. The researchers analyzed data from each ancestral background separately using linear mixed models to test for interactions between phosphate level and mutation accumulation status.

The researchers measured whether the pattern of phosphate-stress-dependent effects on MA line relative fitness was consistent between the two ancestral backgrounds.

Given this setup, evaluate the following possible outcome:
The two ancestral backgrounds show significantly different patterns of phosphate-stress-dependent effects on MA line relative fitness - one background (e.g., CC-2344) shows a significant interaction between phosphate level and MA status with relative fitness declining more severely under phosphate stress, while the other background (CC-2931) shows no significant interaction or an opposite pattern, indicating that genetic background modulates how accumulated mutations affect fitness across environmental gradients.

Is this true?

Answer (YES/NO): NO